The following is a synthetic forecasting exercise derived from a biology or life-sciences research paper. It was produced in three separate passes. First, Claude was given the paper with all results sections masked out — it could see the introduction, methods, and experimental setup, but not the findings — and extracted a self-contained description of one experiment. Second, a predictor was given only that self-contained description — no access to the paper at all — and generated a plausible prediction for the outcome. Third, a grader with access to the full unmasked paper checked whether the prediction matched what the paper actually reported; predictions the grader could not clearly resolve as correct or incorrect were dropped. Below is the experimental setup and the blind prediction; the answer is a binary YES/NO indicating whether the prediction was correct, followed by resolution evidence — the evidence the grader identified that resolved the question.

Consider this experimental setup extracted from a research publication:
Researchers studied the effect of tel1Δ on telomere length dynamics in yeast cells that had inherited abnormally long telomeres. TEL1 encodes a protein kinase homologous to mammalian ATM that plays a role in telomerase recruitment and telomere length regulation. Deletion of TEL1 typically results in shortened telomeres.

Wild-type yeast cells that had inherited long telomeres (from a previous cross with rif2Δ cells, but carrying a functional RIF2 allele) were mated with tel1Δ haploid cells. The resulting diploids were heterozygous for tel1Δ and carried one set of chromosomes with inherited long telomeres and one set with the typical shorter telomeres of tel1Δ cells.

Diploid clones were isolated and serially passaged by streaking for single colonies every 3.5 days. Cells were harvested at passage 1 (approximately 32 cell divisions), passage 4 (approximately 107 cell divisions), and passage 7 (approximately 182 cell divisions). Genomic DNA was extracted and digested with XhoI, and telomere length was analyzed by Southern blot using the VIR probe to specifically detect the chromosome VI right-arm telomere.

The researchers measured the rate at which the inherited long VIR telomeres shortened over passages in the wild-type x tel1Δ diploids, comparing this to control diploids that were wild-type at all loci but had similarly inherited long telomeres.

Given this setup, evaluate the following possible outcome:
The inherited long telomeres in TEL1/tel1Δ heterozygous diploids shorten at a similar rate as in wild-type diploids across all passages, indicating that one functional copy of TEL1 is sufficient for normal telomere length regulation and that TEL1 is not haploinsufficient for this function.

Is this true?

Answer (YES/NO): YES